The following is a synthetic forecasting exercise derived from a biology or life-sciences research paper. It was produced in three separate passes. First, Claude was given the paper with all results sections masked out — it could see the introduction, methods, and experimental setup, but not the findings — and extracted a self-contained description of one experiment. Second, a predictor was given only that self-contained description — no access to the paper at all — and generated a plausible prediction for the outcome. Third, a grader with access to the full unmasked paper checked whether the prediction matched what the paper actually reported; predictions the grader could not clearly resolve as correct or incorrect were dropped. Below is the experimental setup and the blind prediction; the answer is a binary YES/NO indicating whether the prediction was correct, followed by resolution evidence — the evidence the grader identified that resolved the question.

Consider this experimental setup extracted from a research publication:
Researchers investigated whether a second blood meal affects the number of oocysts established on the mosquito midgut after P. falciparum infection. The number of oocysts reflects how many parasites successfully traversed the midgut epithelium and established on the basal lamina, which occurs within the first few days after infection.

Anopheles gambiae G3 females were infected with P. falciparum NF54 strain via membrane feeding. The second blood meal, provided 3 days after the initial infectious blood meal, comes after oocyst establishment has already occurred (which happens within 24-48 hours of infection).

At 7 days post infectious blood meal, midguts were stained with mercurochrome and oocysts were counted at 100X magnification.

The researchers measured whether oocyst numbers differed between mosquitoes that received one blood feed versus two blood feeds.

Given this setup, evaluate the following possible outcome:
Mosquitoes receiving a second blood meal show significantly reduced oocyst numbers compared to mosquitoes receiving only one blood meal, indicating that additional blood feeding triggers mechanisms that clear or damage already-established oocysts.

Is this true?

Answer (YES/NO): NO